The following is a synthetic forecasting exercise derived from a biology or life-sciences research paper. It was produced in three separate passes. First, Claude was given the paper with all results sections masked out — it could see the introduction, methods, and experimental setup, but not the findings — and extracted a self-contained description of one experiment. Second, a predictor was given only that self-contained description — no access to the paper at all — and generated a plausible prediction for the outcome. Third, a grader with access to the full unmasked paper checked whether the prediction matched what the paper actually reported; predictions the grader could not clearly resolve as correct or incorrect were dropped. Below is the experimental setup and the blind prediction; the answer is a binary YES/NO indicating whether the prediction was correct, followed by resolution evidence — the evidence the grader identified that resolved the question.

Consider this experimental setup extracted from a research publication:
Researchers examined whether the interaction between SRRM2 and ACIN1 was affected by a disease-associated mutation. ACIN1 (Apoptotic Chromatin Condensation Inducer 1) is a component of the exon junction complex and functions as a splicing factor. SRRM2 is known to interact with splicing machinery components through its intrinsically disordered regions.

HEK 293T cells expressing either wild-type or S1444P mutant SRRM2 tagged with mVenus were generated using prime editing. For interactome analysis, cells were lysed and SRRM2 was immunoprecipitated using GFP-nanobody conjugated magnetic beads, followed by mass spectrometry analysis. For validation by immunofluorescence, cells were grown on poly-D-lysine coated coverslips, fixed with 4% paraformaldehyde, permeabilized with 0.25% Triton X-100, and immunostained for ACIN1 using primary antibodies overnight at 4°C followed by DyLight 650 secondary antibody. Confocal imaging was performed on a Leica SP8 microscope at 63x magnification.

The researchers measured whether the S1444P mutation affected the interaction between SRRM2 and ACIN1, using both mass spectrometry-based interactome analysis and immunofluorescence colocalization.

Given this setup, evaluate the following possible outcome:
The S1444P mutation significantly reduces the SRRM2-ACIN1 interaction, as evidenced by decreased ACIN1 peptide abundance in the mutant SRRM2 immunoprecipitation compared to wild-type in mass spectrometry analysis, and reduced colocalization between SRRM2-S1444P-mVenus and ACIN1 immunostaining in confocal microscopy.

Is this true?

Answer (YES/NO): YES